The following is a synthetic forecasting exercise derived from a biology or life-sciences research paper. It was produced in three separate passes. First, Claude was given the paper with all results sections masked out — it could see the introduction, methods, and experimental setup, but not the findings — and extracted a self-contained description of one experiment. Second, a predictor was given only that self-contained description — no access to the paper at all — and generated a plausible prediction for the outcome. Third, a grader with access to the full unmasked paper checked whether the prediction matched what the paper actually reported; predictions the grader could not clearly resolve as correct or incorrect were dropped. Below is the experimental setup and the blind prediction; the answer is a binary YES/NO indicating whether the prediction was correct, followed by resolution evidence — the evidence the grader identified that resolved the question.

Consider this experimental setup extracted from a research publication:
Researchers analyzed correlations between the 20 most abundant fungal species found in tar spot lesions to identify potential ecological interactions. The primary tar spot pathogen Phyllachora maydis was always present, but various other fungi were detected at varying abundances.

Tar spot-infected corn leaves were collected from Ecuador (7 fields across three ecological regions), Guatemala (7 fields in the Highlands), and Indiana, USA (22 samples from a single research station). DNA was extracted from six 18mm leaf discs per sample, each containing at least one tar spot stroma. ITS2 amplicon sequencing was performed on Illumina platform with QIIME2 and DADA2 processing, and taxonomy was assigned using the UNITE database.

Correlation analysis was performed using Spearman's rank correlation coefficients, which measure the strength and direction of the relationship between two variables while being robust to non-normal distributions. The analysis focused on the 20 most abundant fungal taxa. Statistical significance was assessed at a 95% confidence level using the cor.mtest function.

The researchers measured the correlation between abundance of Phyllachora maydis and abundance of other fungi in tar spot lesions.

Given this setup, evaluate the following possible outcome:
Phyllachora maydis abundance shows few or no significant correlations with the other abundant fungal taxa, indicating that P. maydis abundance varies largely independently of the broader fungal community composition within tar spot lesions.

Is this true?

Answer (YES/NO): NO